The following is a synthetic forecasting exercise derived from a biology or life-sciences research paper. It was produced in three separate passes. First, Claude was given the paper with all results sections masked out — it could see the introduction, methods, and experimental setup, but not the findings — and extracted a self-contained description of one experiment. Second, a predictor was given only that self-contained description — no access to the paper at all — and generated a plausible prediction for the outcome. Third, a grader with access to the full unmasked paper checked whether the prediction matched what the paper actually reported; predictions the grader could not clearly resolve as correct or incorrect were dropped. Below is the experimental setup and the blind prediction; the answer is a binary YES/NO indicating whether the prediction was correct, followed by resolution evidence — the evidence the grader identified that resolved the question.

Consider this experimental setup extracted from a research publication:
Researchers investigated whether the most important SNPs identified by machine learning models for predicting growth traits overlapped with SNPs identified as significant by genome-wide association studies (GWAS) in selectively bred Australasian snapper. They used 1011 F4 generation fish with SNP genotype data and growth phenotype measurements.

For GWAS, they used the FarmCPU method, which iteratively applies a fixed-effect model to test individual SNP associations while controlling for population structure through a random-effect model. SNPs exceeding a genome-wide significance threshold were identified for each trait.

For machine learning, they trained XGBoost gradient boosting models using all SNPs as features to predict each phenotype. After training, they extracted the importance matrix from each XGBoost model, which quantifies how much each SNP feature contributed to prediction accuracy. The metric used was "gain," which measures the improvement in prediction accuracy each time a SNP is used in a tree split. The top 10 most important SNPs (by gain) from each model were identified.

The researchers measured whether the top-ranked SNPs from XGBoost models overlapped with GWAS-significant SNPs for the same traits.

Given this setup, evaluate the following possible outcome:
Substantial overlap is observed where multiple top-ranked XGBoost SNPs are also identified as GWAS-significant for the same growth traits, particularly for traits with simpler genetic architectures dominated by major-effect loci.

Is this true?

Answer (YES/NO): NO